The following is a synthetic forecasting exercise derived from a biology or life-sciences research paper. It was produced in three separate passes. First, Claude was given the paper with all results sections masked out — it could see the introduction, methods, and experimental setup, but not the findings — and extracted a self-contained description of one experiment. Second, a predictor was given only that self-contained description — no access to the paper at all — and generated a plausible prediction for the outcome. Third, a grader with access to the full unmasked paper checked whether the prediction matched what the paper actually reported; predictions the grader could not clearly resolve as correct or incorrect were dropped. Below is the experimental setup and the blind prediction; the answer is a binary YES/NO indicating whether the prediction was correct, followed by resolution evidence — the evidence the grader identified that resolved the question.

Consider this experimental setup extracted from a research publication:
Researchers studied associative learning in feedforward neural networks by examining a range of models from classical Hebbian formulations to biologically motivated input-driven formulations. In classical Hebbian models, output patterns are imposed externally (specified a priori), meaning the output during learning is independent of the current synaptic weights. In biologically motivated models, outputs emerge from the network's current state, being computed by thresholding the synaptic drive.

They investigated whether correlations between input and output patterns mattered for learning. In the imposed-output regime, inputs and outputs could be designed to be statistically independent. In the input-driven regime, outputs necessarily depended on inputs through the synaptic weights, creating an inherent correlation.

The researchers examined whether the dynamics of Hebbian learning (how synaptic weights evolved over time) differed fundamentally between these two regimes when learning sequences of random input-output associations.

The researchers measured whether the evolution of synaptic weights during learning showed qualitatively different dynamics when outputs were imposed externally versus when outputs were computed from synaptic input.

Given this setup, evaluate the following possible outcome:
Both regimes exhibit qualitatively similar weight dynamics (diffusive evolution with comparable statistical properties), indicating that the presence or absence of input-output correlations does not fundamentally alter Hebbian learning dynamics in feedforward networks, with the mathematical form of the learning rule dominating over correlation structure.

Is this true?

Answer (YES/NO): NO